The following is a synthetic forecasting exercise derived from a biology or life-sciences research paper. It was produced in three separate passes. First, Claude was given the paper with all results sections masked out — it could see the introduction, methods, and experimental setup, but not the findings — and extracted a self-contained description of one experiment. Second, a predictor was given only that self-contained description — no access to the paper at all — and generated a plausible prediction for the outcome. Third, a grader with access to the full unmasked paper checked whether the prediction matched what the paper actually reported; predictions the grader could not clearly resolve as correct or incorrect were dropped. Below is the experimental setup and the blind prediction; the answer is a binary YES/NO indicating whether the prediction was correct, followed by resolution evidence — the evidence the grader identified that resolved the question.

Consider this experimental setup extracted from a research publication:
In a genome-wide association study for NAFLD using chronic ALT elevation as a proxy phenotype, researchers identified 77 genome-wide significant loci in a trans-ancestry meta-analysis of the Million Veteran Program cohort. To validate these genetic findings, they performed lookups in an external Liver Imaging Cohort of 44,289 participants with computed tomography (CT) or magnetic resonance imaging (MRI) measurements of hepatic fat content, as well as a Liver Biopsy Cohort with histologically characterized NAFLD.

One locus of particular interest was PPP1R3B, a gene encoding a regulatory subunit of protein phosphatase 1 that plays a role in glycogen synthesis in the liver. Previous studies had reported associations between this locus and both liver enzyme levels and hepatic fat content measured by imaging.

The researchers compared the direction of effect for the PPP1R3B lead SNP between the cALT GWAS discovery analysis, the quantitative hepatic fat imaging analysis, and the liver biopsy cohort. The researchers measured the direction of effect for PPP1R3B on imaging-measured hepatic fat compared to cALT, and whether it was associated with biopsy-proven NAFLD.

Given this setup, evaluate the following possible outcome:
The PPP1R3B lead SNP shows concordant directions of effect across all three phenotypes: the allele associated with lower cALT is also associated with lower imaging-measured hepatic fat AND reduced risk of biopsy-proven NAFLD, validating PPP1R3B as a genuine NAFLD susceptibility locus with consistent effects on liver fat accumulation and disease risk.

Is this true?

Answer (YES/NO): NO